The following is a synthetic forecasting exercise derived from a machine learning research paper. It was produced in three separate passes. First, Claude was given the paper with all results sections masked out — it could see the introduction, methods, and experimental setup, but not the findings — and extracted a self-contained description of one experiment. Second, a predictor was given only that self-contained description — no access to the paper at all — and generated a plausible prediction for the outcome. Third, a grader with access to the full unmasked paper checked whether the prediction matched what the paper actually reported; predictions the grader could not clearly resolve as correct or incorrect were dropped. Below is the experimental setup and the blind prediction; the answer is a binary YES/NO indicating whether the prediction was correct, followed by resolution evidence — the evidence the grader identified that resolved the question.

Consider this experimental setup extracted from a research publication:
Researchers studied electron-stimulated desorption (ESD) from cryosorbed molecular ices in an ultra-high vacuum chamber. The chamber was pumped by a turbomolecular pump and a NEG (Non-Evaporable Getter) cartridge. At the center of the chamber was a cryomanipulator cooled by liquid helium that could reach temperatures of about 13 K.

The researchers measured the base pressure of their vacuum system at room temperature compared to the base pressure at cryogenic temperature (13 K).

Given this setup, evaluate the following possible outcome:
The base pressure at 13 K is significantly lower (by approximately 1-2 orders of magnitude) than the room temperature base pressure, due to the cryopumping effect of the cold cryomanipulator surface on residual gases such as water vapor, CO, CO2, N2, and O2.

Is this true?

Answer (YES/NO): NO